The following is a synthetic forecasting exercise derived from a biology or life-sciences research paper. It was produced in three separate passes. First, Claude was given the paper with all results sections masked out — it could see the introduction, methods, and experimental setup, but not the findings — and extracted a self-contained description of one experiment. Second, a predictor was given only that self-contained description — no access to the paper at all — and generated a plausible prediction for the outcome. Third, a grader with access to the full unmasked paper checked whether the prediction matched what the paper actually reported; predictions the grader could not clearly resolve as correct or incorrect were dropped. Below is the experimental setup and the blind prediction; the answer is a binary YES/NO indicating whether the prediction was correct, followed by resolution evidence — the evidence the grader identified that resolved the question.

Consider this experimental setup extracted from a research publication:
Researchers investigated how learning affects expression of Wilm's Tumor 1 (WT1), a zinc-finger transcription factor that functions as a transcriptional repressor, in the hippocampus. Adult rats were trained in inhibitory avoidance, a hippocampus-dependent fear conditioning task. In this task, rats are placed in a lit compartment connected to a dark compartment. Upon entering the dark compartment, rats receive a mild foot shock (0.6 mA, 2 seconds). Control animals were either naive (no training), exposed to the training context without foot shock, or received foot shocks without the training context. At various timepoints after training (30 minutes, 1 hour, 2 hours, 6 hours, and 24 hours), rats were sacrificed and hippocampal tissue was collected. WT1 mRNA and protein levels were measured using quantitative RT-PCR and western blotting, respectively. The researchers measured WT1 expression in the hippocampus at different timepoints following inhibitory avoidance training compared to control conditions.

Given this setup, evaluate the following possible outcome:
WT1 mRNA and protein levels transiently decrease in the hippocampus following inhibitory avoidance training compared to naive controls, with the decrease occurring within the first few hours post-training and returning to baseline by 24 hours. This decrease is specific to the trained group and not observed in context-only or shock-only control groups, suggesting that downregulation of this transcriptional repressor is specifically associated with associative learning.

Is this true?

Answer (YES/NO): NO